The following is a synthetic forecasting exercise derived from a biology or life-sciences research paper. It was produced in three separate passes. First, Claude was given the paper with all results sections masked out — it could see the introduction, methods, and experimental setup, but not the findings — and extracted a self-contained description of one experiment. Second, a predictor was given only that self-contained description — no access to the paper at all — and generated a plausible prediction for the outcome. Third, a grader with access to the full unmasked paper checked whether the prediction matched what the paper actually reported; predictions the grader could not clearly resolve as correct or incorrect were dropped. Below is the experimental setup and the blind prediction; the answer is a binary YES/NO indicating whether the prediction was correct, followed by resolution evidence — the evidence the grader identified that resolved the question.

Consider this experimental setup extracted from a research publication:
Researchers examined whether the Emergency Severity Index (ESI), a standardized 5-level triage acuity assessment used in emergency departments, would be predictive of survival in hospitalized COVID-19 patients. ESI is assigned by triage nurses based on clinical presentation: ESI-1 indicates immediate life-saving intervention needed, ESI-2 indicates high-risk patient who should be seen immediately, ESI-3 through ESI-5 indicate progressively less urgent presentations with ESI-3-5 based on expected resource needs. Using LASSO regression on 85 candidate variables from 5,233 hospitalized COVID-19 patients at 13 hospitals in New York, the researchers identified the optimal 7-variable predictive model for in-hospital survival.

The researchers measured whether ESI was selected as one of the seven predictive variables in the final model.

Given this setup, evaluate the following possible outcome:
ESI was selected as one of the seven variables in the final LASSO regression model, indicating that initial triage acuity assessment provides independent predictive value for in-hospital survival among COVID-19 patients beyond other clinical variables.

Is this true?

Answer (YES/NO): YES